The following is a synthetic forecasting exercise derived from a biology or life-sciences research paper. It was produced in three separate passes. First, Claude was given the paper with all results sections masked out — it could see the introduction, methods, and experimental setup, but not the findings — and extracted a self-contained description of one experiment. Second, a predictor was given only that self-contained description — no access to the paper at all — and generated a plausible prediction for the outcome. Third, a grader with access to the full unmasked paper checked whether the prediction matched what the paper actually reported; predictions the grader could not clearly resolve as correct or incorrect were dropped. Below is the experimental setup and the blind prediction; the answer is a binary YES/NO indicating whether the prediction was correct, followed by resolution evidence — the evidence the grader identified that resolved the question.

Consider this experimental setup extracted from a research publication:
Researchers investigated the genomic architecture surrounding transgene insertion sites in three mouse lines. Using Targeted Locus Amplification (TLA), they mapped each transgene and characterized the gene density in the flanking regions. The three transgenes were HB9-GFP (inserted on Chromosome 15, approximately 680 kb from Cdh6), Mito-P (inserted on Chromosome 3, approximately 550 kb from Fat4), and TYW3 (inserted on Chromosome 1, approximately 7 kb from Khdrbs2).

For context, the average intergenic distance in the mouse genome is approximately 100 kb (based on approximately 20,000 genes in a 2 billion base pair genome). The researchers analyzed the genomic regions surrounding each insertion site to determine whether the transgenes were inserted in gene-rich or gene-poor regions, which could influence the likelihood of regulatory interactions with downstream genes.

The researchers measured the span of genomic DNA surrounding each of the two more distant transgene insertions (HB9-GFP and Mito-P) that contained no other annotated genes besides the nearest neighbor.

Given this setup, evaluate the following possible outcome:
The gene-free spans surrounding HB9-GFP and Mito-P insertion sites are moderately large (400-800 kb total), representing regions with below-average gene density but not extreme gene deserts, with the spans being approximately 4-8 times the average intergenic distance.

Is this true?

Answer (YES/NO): NO